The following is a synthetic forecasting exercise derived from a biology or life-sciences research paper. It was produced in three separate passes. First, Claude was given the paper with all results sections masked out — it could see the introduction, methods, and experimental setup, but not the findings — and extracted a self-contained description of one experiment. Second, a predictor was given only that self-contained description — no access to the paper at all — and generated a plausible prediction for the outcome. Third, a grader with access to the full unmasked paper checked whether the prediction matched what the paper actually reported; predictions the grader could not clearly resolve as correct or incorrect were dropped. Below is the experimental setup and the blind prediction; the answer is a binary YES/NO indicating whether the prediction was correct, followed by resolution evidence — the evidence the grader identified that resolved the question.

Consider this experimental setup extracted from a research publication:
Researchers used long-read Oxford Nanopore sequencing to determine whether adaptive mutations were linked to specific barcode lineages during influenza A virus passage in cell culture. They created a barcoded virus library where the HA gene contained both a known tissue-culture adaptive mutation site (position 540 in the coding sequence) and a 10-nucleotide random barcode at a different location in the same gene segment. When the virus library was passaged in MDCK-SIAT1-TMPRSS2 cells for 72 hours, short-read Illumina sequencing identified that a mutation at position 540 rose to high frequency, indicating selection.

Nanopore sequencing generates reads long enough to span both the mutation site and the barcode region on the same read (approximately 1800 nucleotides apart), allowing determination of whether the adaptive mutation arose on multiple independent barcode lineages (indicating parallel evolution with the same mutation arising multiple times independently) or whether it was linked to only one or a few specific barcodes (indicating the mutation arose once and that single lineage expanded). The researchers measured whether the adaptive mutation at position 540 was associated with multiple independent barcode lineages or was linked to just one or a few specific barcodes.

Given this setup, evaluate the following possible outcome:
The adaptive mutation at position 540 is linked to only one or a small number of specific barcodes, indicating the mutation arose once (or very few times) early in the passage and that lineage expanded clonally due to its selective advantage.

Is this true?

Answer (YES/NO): NO